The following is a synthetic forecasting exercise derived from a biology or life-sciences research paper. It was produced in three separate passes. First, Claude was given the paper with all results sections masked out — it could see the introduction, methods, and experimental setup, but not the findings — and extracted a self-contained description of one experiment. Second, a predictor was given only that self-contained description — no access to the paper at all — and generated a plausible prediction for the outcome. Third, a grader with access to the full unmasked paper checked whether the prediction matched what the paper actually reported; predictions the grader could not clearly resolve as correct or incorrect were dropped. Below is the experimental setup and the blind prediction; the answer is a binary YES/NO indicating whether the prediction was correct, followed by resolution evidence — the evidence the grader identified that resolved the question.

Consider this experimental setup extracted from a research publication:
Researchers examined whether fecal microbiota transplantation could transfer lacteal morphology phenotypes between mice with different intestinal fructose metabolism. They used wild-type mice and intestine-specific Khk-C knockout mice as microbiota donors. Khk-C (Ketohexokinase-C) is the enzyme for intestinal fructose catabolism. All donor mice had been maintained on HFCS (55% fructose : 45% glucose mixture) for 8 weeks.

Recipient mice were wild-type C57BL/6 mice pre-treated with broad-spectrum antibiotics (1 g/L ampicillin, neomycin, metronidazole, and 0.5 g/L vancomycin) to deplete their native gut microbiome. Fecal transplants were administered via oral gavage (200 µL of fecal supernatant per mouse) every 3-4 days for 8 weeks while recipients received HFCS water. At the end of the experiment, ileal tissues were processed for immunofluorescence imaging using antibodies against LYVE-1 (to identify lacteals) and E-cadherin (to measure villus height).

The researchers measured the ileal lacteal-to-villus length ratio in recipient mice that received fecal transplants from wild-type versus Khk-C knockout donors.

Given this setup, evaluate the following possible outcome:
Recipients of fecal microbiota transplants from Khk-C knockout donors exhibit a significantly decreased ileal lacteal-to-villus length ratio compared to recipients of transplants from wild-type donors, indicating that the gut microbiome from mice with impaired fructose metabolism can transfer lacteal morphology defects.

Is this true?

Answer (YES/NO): YES